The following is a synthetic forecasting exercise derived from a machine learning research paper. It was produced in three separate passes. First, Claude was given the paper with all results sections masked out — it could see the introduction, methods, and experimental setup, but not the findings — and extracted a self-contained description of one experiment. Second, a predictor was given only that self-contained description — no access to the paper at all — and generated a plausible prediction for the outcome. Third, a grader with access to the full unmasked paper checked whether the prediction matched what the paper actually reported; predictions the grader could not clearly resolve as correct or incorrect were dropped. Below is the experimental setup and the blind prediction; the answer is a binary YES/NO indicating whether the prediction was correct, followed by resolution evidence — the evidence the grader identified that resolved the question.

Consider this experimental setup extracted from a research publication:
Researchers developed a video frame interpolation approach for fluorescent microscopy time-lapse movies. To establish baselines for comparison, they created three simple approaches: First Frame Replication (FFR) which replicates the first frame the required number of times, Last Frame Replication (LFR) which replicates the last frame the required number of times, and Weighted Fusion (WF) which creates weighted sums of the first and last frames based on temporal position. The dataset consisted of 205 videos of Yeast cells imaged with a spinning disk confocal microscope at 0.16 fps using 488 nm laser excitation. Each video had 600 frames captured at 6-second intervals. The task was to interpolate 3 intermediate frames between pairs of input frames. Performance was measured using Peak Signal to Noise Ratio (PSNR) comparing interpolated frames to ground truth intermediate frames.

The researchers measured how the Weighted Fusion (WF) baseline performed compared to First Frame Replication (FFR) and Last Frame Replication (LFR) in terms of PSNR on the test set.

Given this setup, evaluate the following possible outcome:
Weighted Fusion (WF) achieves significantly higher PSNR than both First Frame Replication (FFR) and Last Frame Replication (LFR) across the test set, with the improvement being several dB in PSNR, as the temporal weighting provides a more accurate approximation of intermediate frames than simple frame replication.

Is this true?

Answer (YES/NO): NO